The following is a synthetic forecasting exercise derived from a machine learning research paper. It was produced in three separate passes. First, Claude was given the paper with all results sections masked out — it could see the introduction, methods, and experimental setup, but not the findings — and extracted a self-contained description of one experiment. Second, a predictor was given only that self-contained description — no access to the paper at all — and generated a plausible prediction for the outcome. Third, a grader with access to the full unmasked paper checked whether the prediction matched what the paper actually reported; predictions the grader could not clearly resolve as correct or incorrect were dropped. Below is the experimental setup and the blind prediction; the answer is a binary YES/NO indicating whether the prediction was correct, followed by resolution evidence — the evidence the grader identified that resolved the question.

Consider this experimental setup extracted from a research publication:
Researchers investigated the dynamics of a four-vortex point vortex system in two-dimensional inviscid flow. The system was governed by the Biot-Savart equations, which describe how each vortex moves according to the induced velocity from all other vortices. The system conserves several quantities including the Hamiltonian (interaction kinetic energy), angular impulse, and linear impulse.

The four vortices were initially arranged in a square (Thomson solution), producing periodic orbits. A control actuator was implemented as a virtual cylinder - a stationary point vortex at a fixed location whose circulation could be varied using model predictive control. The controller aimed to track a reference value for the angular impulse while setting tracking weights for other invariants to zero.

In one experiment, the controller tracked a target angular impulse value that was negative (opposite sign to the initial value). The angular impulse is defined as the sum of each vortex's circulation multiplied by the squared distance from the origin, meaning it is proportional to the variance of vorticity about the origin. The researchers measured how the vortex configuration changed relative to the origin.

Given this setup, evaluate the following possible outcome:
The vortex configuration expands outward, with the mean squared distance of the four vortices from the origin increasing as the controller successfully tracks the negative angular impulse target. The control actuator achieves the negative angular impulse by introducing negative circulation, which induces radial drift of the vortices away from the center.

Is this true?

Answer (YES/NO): NO